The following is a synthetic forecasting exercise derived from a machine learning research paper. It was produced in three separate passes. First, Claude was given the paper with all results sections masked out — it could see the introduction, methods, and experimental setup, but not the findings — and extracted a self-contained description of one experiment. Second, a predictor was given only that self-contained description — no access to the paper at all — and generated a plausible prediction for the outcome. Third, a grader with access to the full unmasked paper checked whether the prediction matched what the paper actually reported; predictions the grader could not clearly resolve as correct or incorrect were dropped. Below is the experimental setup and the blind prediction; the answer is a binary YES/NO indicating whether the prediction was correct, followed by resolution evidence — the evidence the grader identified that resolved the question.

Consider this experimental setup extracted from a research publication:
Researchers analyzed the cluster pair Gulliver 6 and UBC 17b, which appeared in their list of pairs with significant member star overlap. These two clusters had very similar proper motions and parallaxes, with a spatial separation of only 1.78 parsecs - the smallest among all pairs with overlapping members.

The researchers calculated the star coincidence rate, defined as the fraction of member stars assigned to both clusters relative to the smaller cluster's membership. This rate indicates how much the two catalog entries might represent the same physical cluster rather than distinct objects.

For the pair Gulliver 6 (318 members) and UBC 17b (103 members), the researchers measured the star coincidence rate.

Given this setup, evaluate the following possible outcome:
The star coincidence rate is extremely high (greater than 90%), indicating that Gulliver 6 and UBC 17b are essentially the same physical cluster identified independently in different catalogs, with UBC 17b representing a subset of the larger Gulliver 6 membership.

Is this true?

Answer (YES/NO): NO